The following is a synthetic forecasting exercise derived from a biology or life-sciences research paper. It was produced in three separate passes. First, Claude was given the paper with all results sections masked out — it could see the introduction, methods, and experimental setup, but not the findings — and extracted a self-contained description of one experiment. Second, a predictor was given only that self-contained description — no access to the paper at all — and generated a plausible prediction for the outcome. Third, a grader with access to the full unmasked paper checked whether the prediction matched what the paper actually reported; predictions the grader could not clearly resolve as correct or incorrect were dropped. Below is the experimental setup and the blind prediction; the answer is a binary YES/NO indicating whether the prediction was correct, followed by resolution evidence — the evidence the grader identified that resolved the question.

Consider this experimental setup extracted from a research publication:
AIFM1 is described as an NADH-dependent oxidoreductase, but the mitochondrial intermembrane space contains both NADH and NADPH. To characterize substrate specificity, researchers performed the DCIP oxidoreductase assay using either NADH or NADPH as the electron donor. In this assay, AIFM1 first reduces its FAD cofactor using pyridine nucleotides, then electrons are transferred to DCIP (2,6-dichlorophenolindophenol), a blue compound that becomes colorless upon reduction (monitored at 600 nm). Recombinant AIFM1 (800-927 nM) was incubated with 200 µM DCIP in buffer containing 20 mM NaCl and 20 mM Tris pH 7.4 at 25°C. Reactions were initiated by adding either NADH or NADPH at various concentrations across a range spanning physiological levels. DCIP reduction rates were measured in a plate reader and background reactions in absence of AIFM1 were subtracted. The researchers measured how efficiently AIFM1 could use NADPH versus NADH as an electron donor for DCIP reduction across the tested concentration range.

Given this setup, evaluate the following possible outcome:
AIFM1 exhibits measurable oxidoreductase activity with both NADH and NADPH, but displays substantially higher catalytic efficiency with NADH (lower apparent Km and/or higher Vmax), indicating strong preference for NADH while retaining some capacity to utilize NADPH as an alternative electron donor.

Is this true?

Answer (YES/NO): NO